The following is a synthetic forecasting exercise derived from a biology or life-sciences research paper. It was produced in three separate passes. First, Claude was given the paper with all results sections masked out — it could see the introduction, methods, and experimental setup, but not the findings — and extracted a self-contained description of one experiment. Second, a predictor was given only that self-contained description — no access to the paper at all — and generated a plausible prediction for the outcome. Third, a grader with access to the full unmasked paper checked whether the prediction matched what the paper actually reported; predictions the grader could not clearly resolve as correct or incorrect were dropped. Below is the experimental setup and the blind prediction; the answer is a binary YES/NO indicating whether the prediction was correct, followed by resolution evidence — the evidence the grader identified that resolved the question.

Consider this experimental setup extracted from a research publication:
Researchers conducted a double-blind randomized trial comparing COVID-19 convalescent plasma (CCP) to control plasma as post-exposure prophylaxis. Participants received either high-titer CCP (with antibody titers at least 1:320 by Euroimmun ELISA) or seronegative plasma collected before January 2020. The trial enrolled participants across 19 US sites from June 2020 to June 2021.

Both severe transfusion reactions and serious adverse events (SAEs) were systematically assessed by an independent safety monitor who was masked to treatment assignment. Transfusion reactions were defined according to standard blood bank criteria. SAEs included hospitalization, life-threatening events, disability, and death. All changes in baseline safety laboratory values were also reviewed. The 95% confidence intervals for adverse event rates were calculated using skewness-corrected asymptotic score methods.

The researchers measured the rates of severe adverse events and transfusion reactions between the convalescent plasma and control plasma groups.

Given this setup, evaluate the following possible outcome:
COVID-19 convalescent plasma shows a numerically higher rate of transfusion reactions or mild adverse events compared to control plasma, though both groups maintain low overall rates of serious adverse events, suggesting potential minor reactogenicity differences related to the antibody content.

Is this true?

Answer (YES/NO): NO